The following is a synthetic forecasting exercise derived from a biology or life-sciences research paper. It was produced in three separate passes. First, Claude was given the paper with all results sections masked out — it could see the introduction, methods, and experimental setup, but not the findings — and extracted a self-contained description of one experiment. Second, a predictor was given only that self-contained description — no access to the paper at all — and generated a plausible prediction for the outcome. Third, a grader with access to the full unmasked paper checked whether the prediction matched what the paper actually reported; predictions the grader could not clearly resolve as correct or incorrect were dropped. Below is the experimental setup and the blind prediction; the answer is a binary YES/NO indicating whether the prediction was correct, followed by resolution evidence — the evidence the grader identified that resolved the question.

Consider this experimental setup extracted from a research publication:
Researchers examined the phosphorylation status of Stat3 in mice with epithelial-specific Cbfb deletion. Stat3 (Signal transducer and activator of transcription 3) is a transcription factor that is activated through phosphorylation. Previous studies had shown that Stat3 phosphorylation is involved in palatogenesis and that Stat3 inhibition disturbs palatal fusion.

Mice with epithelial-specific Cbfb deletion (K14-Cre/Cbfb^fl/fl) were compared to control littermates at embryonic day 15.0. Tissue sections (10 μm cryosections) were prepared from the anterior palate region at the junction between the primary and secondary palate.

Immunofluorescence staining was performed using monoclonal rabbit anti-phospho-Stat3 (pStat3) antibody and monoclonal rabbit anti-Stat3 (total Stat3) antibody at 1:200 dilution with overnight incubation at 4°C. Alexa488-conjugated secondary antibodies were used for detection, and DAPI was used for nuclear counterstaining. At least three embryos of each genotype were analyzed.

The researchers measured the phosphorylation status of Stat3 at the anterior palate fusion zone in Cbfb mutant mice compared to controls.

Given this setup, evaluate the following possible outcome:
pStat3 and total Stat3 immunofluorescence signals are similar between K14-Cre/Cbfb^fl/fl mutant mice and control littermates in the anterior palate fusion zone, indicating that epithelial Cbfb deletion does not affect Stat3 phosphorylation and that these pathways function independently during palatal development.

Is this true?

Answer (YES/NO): NO